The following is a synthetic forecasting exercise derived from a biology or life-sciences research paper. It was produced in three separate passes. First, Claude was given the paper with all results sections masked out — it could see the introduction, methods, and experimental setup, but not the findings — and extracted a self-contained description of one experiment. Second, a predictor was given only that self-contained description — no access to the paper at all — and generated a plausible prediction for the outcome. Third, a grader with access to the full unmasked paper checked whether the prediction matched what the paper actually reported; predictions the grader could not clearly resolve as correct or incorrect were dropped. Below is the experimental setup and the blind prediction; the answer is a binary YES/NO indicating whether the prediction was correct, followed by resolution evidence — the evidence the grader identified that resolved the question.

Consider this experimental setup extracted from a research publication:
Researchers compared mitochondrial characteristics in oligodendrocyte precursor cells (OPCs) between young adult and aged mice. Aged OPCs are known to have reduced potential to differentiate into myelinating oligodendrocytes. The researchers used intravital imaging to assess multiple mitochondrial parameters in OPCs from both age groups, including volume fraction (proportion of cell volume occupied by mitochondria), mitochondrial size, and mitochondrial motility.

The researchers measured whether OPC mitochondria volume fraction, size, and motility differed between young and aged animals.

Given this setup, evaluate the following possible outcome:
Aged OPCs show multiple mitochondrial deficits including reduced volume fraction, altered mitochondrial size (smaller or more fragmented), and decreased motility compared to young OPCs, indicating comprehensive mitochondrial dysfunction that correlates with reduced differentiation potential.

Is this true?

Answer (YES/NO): YES